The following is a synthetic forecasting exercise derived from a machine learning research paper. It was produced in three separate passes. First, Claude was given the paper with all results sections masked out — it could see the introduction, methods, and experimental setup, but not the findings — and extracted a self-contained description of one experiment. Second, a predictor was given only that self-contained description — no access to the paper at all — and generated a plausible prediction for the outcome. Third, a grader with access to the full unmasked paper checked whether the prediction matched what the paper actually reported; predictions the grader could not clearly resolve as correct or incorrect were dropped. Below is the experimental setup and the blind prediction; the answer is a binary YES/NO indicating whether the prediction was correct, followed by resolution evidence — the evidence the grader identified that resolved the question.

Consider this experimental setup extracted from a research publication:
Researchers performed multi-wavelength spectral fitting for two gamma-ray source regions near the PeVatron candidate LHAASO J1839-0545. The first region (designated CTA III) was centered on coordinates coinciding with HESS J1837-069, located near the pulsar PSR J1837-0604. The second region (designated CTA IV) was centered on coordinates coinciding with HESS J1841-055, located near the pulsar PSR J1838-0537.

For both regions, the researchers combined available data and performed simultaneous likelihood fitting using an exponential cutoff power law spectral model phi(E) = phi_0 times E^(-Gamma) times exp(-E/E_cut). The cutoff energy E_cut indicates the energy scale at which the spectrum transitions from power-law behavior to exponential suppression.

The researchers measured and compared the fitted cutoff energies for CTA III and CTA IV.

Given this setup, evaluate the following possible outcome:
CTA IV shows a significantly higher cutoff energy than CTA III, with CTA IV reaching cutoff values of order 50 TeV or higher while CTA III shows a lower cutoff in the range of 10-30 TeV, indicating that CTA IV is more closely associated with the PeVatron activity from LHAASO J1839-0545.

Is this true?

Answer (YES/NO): NO